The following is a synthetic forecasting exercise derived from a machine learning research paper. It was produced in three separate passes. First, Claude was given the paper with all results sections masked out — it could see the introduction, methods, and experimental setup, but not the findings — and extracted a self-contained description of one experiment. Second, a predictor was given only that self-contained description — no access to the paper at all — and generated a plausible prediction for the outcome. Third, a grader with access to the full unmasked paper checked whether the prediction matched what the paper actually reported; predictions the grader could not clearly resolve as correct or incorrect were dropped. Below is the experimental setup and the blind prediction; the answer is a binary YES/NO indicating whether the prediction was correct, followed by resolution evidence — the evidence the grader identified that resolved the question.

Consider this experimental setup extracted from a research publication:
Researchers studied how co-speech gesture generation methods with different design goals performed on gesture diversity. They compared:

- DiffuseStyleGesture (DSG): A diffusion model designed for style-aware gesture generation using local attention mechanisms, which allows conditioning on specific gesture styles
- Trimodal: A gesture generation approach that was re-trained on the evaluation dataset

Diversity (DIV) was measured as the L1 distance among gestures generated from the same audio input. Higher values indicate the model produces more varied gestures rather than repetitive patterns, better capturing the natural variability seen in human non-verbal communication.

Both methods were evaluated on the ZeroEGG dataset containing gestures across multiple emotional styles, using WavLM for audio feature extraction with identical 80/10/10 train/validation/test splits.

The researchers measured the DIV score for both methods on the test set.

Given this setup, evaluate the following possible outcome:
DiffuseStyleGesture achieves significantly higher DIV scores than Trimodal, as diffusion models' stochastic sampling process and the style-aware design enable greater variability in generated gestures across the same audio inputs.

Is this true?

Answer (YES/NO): NO